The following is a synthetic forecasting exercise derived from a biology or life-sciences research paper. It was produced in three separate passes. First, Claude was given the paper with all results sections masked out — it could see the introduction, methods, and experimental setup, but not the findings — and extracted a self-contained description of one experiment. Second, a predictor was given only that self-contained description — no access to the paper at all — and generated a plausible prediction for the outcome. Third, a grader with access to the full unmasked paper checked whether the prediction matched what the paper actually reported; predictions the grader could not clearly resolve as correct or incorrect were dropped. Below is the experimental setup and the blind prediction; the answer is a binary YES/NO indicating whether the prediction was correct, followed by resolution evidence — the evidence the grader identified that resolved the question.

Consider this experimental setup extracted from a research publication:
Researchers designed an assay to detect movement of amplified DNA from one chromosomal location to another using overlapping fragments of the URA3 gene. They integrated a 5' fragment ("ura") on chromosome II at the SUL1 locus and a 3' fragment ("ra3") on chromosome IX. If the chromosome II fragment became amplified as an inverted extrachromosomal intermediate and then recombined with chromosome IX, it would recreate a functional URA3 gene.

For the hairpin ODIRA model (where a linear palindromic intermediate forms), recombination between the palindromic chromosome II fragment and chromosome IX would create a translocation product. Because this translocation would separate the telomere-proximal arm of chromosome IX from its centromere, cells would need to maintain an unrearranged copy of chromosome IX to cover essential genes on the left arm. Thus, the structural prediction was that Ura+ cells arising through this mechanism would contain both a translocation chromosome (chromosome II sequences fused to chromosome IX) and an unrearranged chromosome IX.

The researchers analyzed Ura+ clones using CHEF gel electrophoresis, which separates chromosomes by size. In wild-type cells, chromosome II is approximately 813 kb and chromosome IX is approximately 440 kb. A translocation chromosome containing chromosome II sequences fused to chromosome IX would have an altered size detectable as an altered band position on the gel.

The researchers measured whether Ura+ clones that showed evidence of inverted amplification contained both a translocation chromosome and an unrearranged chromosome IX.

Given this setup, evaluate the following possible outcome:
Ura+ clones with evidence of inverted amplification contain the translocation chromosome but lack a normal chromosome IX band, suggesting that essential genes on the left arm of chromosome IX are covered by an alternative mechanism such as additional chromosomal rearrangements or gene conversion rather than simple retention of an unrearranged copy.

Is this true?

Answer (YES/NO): NO